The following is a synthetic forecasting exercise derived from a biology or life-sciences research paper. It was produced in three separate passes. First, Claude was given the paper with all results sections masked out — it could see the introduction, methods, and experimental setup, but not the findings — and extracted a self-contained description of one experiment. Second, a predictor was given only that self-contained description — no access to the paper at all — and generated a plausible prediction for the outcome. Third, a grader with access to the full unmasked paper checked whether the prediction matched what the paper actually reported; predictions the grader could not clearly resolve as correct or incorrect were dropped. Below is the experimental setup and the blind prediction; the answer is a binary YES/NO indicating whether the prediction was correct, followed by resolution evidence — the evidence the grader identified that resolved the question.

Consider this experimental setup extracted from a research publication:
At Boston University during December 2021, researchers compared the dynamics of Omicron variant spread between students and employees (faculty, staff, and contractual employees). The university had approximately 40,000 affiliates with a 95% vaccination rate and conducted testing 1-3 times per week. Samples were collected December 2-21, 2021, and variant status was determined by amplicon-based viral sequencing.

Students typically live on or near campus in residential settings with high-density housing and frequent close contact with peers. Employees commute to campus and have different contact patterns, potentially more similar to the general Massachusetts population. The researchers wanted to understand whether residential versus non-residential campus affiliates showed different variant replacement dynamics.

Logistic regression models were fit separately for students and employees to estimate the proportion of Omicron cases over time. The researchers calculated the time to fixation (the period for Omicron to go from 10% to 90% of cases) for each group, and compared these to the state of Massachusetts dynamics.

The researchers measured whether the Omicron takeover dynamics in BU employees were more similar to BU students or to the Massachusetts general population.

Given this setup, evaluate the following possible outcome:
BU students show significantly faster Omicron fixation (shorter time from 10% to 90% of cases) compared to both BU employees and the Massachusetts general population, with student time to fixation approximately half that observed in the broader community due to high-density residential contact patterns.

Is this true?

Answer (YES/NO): NO